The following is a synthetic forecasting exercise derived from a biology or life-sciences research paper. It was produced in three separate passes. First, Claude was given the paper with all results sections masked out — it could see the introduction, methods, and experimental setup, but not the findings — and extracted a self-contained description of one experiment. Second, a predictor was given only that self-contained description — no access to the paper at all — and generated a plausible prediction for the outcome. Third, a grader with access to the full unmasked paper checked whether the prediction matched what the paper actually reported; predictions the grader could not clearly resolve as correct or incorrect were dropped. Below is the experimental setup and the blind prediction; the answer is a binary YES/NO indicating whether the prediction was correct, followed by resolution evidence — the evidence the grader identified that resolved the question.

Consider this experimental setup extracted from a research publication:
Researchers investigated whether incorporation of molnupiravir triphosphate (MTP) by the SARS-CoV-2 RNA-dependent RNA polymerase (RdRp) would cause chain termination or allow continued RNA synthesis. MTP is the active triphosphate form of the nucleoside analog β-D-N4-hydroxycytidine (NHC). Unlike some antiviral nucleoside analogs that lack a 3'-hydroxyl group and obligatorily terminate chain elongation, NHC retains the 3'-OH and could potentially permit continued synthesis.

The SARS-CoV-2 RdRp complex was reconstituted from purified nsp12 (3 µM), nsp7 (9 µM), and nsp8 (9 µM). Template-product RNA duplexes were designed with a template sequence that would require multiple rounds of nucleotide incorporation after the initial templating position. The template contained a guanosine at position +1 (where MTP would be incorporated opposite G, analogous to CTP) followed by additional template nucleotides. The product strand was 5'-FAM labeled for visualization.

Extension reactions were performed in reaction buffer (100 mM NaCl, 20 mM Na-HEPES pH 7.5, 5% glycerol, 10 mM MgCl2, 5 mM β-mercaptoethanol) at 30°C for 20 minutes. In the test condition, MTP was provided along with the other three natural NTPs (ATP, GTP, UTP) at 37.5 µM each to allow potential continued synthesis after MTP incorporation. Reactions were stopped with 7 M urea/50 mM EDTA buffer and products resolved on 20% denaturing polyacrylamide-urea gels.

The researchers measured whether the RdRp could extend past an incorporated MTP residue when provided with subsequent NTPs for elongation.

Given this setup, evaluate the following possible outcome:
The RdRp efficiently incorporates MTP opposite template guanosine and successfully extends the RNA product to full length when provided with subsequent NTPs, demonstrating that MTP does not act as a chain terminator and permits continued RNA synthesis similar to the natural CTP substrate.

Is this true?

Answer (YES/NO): YES